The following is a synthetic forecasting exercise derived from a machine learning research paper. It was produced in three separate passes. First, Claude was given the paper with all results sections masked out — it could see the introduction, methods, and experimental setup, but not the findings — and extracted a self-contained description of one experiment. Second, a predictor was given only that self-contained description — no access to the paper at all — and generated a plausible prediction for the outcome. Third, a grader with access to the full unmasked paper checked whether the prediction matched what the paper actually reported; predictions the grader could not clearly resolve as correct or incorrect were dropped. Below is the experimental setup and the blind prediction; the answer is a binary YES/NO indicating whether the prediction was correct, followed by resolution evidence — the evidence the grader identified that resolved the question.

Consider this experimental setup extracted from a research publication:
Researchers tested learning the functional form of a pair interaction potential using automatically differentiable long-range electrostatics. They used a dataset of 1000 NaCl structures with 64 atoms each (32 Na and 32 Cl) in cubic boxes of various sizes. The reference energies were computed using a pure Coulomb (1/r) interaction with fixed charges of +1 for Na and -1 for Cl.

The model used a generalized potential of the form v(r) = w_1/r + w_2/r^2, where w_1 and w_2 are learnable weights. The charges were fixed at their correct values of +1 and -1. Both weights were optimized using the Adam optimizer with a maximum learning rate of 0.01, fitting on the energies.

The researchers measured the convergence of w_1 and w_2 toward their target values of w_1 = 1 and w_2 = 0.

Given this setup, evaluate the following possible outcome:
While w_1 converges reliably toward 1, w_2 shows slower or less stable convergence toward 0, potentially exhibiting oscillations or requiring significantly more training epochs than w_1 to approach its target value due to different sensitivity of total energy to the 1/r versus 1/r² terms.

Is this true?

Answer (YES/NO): NO